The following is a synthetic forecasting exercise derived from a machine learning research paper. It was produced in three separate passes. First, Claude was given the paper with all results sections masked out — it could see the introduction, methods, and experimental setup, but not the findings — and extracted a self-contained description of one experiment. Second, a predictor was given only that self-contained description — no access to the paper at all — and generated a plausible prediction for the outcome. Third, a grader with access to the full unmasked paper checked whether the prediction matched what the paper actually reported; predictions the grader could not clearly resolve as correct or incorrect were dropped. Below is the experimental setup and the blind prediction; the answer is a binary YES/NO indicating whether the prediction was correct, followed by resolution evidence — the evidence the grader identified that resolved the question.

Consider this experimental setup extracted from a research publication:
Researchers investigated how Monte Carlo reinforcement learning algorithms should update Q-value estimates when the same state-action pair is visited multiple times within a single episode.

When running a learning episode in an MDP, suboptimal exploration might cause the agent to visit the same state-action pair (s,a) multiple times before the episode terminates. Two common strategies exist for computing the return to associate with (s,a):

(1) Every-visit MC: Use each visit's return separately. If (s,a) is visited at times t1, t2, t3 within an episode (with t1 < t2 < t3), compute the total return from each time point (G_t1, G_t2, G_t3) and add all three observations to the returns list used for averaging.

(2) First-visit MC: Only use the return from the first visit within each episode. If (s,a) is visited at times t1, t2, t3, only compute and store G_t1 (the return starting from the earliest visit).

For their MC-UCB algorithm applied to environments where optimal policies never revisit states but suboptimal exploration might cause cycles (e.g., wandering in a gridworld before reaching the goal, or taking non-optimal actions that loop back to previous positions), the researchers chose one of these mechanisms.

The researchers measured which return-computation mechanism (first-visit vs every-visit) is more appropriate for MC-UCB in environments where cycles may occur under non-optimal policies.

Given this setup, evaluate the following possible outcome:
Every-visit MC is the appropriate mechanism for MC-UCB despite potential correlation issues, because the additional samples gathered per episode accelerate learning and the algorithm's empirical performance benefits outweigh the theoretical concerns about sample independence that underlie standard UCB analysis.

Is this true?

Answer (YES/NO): NO